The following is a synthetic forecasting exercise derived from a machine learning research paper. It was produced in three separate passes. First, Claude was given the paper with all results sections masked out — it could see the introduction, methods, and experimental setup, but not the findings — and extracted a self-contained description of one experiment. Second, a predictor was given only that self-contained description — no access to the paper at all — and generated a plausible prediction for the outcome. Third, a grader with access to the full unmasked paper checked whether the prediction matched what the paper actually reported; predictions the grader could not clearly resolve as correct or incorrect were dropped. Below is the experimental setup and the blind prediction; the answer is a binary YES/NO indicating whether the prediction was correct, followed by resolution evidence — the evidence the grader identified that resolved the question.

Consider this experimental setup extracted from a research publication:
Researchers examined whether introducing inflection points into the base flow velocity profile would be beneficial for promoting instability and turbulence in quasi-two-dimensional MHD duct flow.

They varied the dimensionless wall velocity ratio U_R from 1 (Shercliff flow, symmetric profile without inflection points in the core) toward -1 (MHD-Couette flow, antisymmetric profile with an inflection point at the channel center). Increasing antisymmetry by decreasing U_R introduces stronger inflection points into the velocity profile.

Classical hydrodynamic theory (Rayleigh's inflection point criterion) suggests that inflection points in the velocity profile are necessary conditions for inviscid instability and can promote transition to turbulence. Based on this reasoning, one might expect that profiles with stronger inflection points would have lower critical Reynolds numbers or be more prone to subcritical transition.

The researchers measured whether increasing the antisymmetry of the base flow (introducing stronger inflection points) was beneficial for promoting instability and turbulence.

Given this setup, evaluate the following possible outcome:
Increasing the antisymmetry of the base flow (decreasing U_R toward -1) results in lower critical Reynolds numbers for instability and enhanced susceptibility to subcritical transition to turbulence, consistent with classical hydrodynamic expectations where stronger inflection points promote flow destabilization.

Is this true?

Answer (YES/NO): NO